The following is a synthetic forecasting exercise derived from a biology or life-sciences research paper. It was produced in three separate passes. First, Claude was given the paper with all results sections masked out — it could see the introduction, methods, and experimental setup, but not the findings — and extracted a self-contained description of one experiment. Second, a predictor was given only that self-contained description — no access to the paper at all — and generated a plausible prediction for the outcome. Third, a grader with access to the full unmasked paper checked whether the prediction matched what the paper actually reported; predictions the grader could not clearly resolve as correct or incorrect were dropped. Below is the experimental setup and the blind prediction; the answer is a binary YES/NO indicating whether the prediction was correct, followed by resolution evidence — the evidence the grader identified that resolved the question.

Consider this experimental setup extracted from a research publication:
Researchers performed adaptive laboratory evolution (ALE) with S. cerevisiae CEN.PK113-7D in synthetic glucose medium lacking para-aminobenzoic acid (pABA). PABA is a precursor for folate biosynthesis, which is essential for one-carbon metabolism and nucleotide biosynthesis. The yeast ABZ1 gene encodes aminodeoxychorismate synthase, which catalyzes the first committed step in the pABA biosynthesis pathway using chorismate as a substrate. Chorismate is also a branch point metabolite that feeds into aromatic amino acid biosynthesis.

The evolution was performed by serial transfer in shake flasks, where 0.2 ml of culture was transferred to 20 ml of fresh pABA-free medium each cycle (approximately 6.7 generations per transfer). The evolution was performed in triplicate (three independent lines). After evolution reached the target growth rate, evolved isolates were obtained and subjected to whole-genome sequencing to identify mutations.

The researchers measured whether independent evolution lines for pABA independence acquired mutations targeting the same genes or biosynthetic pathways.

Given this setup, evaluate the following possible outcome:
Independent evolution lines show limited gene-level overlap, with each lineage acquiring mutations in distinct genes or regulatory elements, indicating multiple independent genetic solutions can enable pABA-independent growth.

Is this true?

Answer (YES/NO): NO